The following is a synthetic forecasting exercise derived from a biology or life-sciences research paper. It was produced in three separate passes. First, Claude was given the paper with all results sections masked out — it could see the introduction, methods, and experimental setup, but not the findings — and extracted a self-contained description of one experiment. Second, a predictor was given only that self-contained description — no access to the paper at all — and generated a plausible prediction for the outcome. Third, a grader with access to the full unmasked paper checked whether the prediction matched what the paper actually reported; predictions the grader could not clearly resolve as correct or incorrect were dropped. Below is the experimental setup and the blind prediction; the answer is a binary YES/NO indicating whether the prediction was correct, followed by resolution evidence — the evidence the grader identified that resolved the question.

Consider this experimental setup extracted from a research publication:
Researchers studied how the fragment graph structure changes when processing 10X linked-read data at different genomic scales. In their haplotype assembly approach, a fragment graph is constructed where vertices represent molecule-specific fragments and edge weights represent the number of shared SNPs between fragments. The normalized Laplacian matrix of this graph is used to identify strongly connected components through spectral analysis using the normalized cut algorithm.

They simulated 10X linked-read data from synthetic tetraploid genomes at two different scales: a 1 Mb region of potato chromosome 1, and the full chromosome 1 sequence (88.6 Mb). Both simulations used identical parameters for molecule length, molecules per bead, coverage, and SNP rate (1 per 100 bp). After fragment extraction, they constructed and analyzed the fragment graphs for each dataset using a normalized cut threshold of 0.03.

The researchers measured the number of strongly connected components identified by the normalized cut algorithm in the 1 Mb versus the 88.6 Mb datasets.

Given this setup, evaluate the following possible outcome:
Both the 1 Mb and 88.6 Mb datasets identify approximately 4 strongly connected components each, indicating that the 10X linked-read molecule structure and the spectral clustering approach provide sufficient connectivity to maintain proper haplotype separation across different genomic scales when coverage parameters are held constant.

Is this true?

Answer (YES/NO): NO